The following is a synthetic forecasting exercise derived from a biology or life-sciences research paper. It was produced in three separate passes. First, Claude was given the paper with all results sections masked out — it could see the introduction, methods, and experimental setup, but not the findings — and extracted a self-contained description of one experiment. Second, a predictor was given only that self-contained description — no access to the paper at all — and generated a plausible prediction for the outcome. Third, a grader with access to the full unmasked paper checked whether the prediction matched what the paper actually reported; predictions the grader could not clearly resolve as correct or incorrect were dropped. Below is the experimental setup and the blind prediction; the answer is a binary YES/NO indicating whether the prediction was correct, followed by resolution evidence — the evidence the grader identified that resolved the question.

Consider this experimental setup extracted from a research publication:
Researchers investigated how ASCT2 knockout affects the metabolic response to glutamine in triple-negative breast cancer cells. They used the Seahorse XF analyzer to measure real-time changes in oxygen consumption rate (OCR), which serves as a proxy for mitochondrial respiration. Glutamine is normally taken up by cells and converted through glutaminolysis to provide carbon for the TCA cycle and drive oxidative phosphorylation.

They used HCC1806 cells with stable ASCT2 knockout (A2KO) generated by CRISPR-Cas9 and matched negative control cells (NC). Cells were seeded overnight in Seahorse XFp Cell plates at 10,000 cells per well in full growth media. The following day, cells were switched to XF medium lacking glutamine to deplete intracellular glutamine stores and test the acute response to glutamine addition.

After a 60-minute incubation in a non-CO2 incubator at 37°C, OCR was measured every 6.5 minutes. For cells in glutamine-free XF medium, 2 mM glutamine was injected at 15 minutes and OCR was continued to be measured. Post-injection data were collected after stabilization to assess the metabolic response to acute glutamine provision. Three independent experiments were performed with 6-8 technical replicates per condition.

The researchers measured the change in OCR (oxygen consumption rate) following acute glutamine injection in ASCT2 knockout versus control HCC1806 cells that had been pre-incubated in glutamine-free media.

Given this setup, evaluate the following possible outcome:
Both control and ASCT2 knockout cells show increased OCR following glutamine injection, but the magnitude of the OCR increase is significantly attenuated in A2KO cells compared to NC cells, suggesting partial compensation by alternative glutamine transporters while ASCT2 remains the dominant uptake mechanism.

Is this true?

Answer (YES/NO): NO